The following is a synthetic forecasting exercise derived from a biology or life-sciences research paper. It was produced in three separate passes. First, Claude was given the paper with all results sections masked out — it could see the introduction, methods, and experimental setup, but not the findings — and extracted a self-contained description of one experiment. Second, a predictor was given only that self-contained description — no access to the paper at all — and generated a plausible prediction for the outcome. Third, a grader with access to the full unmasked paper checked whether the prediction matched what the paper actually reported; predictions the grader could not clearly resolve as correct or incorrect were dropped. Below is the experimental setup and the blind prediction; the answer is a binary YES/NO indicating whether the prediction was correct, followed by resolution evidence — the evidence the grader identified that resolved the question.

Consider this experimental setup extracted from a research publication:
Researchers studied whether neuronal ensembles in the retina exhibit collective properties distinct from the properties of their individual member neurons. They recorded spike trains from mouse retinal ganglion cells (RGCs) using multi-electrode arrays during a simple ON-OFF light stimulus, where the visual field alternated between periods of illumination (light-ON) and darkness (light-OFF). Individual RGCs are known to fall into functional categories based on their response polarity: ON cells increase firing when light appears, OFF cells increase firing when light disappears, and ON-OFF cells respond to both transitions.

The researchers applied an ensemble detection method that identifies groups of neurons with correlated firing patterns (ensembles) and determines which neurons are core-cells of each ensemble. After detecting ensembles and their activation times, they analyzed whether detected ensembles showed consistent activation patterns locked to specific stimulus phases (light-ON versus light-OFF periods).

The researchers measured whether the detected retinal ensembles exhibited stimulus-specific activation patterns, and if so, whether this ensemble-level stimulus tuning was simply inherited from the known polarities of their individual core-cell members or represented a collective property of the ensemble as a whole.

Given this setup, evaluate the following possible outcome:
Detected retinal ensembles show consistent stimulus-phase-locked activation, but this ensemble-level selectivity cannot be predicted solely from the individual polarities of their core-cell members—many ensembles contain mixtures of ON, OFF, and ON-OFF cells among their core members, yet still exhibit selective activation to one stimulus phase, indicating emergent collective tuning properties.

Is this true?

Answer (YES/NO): YES